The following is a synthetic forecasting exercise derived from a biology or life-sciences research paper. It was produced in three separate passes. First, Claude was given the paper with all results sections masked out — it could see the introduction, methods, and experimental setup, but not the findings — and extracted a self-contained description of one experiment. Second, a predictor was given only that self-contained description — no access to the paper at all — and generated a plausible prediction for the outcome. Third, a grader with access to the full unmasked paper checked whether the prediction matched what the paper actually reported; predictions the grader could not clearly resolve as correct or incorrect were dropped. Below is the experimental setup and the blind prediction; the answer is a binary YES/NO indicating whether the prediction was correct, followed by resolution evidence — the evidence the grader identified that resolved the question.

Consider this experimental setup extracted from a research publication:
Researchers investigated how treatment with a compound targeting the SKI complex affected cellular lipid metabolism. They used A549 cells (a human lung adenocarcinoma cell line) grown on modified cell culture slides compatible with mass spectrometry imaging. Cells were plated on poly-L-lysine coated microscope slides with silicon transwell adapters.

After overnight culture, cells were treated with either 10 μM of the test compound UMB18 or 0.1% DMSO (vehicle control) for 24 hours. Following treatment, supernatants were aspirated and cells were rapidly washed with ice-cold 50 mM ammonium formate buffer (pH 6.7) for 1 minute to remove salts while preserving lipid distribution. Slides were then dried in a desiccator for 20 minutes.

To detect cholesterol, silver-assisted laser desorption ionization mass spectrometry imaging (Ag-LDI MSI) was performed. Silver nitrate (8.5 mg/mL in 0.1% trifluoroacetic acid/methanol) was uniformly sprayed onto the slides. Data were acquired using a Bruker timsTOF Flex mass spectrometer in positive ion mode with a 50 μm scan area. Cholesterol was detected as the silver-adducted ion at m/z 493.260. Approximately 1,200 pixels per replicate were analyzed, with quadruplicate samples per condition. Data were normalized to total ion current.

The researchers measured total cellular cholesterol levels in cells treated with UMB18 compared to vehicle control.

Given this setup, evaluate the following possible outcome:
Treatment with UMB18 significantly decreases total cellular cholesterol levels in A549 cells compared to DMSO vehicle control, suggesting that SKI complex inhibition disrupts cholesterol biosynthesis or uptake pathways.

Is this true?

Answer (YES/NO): NO